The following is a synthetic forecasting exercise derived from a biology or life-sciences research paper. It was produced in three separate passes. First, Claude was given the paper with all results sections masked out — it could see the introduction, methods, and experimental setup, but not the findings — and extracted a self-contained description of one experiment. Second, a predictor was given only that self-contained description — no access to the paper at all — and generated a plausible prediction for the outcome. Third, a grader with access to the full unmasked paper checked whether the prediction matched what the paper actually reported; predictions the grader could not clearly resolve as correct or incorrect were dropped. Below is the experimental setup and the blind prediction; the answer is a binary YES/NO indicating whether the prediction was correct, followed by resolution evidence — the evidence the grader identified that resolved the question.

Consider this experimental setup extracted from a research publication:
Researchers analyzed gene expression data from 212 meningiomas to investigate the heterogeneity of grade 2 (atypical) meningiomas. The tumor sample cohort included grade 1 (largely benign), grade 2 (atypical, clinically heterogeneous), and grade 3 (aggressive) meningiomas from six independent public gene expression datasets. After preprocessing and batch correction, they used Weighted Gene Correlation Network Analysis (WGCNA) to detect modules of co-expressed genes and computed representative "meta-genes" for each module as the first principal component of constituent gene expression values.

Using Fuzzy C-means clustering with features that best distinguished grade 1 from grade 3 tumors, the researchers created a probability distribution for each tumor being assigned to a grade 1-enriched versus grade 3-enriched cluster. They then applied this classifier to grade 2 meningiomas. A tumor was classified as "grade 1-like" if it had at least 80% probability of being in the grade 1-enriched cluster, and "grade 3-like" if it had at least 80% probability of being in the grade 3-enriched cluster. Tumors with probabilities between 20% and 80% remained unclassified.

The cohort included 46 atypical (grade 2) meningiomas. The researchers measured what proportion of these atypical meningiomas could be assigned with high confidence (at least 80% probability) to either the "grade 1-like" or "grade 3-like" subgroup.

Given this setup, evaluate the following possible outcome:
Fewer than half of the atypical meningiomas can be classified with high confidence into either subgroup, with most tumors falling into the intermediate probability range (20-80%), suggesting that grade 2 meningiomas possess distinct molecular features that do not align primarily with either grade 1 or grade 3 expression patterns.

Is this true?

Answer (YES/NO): NO